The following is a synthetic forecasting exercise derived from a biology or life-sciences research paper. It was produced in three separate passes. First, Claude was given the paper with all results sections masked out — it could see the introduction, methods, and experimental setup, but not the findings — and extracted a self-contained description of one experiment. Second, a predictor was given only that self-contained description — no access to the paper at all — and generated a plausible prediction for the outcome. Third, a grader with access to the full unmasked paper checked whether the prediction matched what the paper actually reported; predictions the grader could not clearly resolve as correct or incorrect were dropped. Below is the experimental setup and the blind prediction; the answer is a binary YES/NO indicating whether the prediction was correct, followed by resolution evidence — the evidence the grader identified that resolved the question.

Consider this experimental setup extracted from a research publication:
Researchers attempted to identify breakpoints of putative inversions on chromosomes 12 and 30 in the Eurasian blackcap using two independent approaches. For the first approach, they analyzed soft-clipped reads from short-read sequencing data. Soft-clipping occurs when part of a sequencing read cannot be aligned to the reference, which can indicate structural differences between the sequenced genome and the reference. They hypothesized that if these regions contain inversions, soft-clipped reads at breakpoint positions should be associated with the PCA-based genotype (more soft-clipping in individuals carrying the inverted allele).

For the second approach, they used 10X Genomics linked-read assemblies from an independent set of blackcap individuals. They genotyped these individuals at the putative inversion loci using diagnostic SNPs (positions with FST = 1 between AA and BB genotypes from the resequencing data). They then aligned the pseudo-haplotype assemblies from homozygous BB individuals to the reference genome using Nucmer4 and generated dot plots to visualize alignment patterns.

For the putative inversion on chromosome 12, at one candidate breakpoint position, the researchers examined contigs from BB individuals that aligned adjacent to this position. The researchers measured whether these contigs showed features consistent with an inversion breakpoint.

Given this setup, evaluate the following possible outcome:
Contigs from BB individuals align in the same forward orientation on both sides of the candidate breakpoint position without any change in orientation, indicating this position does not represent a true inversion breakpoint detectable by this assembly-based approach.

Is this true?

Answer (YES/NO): NO